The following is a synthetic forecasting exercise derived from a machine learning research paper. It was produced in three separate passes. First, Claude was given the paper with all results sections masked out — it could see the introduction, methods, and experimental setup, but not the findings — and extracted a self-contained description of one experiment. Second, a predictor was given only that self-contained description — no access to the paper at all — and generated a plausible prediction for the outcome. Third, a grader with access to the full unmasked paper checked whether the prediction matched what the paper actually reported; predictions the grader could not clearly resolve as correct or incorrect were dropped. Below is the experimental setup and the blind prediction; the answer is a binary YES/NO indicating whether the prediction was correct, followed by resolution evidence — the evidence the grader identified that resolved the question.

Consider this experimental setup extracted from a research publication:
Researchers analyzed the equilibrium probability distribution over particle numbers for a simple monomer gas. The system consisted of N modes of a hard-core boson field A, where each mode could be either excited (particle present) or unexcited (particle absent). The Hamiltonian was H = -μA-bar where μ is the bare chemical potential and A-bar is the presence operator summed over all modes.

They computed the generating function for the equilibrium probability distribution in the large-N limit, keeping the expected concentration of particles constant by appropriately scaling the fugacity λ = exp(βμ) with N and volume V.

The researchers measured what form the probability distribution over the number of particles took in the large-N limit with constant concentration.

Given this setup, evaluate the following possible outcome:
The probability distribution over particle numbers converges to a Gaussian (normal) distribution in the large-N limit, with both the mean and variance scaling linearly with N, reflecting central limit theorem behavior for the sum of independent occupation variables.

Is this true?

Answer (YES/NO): NO